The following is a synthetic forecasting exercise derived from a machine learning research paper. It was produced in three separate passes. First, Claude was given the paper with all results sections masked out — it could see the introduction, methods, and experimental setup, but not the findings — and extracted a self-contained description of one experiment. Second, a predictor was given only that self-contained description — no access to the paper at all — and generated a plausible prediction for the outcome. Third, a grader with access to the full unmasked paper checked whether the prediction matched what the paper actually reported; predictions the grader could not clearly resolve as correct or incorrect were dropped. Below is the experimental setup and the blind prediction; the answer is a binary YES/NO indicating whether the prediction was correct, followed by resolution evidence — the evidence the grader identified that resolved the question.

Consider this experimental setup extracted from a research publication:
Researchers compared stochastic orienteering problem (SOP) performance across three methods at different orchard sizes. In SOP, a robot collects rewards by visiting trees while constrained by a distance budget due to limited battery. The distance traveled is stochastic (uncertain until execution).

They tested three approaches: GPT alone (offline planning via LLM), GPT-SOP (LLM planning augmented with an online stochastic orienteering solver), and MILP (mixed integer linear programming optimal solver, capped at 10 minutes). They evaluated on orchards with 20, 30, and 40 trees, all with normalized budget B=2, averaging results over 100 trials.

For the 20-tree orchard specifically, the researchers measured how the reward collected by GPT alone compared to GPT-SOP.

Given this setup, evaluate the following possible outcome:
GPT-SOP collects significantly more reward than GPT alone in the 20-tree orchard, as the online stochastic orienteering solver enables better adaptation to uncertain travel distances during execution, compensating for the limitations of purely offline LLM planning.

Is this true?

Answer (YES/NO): NO